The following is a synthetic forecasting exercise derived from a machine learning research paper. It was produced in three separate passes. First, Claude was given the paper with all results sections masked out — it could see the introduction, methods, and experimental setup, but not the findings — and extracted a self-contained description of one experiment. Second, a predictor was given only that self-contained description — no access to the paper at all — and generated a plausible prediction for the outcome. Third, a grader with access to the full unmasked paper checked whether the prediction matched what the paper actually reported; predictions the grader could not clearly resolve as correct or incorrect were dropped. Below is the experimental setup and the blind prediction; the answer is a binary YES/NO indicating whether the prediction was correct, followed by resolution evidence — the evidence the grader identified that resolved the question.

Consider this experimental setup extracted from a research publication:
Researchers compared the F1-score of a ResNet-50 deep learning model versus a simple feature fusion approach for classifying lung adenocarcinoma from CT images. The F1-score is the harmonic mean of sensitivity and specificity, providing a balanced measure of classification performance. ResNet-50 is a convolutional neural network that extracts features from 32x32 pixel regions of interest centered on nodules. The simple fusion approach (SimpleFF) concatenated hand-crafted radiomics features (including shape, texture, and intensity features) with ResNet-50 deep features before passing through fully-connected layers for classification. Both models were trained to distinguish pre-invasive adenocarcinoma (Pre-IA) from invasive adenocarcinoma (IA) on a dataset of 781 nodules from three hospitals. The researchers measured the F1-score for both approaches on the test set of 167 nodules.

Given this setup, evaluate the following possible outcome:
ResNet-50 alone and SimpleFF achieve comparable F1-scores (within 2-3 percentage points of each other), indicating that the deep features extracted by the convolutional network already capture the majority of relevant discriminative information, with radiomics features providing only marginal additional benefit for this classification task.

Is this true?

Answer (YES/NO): NO